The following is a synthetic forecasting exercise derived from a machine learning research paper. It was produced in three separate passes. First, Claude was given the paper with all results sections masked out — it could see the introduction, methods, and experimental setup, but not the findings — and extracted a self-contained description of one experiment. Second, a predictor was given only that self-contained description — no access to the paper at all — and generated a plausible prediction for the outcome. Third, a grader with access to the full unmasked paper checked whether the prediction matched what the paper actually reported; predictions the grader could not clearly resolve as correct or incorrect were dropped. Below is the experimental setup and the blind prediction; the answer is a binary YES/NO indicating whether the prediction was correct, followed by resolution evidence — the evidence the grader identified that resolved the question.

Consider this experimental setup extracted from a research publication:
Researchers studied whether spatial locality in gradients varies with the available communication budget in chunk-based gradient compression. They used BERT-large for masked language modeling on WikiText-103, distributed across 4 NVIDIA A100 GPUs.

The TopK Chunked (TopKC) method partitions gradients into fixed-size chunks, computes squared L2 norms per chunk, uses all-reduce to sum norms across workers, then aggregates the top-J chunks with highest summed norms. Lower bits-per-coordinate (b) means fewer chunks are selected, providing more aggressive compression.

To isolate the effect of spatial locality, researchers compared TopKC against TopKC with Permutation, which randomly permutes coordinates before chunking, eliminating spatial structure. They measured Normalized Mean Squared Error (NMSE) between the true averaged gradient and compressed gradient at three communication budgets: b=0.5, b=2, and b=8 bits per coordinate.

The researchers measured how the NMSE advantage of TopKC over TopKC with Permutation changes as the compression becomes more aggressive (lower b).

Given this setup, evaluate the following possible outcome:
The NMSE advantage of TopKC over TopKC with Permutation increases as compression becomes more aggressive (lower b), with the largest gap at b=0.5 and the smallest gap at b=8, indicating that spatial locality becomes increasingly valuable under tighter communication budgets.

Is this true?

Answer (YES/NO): NO